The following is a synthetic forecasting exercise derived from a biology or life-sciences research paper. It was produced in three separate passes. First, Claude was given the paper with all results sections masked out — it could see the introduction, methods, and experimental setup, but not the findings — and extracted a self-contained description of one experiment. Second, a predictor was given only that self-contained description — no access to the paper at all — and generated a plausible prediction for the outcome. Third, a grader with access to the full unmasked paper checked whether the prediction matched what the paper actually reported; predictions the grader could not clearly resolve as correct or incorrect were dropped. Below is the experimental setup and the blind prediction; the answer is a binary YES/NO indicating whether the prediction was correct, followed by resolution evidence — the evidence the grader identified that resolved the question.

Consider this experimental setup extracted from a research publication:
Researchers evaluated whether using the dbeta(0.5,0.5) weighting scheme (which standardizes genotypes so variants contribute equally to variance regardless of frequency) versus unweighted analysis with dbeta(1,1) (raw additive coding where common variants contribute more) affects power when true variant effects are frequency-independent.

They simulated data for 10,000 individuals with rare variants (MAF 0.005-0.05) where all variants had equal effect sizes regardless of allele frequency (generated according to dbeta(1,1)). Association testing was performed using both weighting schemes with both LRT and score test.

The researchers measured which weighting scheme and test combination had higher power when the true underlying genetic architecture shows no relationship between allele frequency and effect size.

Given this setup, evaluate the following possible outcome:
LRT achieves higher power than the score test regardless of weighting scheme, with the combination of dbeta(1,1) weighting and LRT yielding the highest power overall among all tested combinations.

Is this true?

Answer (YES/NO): NO